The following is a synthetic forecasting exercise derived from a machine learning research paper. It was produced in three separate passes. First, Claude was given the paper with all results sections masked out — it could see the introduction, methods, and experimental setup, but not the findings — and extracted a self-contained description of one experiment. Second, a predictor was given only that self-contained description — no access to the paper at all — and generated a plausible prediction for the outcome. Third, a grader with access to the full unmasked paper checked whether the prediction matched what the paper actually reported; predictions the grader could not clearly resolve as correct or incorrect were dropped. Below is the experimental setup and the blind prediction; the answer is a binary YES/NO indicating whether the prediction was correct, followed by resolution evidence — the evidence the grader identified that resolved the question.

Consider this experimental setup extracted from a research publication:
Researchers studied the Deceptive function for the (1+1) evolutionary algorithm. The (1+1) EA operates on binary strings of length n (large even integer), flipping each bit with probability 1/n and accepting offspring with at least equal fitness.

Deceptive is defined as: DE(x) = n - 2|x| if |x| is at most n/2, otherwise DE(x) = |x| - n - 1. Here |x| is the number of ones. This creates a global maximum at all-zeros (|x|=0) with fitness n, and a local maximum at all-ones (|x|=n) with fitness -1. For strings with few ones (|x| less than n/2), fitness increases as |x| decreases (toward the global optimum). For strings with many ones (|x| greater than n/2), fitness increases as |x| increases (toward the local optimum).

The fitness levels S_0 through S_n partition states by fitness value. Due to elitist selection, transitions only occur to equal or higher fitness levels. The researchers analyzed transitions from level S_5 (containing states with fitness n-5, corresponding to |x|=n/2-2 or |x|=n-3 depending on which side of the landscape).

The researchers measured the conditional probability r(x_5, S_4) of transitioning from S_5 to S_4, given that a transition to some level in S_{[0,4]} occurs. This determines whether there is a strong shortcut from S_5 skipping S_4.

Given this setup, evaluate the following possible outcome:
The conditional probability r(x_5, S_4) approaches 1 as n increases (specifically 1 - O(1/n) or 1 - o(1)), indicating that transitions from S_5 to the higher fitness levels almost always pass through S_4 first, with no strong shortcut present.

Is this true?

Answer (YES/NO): NO